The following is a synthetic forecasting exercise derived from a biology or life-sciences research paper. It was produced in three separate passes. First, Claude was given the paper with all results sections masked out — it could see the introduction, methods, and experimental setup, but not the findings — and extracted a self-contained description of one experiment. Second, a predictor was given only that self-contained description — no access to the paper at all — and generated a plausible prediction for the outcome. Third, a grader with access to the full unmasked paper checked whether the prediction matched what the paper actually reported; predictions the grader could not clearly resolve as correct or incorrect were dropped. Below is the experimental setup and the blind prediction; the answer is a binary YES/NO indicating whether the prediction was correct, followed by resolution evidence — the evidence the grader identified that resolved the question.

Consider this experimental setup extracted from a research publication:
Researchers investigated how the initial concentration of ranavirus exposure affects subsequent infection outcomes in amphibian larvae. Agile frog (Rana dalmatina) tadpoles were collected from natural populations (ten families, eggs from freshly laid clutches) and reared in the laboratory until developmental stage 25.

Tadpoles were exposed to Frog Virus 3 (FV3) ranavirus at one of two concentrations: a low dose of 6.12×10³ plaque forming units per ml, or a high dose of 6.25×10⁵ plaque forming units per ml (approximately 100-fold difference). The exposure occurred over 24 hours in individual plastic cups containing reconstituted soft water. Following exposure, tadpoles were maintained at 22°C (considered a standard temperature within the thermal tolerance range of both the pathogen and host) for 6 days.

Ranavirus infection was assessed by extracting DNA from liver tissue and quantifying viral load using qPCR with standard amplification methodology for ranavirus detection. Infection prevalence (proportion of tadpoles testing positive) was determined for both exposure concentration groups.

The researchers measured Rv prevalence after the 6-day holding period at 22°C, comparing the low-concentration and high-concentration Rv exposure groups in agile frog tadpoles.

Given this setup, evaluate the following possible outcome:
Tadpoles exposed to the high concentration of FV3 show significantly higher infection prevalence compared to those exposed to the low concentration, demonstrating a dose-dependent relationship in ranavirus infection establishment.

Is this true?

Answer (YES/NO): YES